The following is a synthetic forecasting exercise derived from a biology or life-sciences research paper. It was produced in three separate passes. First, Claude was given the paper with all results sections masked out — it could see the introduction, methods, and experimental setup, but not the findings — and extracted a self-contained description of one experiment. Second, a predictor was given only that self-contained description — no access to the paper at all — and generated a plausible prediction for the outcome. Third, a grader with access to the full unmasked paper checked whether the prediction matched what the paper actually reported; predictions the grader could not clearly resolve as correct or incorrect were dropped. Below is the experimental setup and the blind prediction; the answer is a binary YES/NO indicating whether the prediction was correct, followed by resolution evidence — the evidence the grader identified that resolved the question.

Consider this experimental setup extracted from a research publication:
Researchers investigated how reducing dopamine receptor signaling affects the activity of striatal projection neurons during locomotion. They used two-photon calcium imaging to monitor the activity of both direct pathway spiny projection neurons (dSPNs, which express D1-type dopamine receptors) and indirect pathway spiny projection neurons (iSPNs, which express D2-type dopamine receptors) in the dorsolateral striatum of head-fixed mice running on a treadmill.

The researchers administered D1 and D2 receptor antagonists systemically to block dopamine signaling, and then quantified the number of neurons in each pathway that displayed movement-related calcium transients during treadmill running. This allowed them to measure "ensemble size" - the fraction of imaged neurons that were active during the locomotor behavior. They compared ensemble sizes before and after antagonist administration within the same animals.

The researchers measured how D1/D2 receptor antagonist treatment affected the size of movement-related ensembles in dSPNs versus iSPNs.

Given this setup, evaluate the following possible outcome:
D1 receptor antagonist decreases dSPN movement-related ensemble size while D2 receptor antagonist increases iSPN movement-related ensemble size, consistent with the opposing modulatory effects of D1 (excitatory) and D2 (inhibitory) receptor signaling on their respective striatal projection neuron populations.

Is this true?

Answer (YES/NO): YES